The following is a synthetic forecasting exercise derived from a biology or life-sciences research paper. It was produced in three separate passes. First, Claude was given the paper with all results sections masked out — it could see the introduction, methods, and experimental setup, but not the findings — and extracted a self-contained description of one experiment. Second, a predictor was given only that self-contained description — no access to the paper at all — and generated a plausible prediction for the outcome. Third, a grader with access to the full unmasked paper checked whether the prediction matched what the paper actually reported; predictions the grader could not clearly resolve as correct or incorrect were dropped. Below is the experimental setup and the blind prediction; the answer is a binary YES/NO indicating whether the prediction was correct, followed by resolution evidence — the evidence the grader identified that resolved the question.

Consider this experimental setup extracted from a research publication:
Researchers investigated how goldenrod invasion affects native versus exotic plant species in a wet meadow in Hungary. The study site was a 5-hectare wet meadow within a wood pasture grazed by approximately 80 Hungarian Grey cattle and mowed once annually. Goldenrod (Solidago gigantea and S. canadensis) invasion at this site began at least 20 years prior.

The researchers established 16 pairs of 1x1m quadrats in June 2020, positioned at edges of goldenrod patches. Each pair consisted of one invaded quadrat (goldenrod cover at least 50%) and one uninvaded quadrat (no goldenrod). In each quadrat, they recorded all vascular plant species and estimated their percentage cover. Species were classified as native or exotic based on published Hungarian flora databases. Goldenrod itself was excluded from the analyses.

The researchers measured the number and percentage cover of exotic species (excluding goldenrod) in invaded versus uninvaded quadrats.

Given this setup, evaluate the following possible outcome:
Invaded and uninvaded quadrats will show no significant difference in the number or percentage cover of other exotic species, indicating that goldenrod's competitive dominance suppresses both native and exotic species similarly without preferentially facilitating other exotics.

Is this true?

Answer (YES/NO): NO